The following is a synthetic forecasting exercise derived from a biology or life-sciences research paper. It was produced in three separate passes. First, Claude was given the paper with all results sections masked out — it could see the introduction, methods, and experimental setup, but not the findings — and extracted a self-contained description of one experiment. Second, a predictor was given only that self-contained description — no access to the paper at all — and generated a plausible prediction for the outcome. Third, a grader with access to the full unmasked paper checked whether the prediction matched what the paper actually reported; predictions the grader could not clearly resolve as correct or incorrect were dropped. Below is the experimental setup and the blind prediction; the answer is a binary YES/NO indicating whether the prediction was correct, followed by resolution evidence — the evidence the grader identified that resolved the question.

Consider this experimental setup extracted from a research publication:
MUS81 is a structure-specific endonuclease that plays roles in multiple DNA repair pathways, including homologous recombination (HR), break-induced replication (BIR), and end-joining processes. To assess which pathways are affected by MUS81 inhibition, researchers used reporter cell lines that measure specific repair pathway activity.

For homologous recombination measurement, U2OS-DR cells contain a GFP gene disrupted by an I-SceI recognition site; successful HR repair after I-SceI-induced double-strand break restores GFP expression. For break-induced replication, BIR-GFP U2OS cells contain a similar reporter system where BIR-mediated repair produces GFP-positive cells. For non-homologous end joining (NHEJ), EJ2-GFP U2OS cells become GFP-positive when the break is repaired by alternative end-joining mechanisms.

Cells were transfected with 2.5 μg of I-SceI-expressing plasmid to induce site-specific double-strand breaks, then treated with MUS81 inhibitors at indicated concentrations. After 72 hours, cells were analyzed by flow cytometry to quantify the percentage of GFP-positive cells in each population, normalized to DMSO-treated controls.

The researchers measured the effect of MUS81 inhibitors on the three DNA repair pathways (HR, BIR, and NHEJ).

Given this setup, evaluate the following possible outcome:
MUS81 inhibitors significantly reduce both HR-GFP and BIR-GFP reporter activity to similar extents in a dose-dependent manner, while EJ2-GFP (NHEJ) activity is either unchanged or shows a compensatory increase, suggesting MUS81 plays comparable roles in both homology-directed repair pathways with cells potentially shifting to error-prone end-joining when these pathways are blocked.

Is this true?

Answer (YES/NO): NO